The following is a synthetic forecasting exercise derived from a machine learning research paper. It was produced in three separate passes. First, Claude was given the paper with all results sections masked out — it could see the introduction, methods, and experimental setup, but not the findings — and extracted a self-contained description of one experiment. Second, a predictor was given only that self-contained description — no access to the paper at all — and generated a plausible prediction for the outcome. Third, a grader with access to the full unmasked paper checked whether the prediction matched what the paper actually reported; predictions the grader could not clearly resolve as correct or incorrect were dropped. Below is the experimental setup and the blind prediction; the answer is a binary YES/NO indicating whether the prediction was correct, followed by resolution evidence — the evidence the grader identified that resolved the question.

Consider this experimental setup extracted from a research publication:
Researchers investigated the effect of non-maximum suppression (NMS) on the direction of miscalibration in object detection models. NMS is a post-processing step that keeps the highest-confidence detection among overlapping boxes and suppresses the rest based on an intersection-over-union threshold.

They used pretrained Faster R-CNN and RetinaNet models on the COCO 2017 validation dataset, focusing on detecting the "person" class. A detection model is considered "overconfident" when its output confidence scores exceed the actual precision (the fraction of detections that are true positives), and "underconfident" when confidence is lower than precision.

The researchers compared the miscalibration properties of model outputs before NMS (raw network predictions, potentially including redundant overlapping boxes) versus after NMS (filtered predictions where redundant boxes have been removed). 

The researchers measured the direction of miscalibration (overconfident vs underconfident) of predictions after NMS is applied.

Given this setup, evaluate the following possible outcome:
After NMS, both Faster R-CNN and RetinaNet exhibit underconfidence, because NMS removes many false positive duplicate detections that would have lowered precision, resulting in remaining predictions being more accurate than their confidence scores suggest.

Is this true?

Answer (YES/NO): NO